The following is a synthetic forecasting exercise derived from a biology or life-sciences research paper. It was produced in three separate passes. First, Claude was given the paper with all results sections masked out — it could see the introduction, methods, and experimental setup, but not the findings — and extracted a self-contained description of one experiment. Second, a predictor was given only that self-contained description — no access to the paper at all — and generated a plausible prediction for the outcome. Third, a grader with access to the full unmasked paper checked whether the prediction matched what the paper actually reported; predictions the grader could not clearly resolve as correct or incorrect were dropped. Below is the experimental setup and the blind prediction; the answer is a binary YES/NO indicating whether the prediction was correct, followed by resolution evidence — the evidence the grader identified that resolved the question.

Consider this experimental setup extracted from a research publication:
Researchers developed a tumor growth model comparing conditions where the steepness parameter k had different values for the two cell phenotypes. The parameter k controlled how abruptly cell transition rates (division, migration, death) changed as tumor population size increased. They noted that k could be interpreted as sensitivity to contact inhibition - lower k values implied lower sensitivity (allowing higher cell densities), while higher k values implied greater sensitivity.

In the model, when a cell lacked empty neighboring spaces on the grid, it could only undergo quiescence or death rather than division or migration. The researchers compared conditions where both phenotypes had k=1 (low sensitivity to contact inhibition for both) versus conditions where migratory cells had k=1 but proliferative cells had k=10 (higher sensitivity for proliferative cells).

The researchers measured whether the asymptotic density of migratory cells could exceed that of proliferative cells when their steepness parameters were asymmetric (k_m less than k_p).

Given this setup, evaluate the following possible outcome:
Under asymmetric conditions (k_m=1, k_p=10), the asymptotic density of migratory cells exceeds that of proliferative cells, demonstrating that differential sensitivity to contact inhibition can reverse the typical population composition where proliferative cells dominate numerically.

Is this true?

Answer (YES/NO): YES